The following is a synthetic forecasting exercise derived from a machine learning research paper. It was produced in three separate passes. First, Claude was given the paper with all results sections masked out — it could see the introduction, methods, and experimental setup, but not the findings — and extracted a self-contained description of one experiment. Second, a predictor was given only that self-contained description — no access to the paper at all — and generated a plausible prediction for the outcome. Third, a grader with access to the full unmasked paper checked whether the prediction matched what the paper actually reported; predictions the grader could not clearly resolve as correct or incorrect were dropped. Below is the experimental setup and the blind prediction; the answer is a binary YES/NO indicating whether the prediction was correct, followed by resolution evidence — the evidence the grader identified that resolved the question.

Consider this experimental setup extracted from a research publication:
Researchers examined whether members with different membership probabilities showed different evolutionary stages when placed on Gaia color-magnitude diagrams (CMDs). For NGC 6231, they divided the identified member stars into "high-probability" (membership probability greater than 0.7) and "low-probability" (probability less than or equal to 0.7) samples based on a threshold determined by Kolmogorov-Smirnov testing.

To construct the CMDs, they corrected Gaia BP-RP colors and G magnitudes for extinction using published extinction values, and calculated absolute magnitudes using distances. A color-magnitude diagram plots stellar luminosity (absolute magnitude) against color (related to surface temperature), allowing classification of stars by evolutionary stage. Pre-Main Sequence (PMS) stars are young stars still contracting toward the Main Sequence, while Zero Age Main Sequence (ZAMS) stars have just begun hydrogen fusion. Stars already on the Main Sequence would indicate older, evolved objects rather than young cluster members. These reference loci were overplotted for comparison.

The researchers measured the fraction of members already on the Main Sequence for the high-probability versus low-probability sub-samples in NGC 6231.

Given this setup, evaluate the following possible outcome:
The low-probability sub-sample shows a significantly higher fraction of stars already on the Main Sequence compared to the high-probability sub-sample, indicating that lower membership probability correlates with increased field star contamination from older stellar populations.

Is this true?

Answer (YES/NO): NO